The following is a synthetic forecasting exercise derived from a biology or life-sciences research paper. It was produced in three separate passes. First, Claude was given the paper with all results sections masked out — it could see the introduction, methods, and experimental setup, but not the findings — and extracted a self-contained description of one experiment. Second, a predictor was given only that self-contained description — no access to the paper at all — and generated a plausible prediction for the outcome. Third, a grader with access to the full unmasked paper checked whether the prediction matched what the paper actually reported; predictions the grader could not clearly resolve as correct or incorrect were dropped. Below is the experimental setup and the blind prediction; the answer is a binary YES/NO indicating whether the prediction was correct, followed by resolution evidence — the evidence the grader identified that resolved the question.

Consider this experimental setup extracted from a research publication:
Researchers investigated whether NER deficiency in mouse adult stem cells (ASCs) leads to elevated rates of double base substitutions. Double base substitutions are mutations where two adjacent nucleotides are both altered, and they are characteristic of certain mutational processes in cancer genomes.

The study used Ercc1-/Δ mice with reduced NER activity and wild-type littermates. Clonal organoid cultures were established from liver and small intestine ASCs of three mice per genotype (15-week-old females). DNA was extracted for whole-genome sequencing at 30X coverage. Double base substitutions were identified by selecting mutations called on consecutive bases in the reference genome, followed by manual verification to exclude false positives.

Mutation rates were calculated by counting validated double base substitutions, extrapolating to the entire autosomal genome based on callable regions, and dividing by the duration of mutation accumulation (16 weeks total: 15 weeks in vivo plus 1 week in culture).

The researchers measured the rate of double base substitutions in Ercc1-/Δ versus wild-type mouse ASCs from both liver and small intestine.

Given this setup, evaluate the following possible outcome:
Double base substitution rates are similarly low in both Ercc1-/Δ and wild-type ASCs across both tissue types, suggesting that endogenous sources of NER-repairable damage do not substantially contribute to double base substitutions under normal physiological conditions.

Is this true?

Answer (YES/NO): NO